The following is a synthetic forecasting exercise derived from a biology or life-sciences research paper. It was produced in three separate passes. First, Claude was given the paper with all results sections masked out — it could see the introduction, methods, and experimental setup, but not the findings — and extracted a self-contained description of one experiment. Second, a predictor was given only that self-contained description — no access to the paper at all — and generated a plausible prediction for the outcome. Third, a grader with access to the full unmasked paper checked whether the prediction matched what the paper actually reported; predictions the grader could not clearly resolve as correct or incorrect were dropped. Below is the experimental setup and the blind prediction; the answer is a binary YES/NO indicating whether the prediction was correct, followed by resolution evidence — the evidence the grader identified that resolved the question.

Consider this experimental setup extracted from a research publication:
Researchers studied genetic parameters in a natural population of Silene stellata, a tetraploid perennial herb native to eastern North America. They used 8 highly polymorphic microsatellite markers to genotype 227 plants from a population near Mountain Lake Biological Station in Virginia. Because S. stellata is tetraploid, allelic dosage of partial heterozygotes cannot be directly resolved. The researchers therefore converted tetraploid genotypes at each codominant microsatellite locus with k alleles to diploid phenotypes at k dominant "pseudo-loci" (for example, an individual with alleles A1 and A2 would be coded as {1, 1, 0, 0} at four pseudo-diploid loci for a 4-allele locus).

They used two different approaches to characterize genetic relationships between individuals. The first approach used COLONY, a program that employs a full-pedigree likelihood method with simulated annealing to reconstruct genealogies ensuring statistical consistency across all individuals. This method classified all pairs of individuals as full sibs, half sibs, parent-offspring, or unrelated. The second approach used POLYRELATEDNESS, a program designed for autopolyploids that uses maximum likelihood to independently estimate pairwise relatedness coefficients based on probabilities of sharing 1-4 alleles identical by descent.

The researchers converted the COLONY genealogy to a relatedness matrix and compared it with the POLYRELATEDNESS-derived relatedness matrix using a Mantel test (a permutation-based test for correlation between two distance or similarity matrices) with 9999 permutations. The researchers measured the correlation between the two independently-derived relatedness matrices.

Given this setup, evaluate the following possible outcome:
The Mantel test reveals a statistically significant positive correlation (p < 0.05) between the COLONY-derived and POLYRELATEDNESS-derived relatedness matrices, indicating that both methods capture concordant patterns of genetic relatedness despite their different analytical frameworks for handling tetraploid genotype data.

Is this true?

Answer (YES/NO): YES